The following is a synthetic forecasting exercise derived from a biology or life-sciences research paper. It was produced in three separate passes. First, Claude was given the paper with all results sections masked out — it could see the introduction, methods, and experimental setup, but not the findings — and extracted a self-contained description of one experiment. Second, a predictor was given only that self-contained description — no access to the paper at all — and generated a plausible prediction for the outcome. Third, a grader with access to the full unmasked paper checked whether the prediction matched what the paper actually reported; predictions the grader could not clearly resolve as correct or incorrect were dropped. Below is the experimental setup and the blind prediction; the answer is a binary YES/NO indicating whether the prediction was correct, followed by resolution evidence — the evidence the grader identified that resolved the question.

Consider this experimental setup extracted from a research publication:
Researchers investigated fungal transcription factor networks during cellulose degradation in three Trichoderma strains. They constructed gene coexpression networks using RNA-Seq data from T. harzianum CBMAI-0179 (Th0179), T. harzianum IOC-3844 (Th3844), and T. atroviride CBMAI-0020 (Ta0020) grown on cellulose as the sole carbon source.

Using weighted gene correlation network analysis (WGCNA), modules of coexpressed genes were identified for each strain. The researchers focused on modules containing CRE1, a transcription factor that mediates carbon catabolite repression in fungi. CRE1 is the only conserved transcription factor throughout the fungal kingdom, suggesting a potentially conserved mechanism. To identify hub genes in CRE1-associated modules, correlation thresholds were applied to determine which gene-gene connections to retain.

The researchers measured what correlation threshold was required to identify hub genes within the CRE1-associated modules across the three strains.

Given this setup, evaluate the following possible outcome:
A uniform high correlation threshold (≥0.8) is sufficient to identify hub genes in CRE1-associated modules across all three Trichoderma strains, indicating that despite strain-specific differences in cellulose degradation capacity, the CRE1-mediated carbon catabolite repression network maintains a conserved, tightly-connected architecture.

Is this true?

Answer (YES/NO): YES